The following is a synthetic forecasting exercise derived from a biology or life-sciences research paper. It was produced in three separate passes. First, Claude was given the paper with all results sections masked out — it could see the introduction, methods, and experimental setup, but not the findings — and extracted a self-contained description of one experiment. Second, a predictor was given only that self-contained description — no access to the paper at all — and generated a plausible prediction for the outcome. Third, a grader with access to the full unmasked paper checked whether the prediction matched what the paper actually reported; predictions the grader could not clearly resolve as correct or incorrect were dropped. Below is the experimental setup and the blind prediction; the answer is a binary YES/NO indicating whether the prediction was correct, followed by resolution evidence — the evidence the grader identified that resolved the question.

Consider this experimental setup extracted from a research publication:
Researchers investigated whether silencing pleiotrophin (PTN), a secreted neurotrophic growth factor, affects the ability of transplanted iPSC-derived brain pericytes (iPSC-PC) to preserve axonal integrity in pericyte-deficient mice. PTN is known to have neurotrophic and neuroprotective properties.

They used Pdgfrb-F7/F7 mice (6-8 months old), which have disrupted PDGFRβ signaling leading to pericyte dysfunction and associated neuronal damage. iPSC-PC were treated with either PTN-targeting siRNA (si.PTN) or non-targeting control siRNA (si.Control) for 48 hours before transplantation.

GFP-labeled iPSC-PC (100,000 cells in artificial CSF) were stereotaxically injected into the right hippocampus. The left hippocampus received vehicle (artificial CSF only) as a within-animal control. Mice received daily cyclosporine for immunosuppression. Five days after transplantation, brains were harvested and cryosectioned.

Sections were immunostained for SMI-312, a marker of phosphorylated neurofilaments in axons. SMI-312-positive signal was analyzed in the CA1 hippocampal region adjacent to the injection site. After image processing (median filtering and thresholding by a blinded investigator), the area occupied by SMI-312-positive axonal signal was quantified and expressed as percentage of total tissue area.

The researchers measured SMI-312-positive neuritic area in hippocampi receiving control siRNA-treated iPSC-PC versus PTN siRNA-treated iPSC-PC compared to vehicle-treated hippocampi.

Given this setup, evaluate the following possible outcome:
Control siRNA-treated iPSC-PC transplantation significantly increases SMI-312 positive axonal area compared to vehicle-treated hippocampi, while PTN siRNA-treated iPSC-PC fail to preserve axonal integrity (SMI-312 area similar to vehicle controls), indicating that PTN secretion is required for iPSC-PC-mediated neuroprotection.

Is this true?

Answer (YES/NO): NO